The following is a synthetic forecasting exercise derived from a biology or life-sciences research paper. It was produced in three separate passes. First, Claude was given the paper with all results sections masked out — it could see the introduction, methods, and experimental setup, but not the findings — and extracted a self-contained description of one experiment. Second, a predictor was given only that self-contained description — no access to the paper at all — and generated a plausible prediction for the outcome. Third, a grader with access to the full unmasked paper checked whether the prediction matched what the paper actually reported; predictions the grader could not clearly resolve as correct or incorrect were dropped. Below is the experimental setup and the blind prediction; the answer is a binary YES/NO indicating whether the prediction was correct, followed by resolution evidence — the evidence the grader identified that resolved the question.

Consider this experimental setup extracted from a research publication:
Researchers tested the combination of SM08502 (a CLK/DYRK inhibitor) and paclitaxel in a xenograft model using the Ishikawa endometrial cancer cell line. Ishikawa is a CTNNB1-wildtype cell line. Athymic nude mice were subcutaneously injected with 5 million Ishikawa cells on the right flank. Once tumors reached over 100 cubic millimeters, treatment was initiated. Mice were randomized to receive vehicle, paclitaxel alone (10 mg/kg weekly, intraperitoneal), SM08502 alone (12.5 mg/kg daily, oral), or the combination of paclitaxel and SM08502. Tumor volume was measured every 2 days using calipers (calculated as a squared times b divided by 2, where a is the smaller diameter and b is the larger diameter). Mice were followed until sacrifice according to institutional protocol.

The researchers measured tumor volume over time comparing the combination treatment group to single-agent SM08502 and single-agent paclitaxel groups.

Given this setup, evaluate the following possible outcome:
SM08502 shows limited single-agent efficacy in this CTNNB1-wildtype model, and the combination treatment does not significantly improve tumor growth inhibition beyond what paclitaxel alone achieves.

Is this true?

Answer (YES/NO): NO